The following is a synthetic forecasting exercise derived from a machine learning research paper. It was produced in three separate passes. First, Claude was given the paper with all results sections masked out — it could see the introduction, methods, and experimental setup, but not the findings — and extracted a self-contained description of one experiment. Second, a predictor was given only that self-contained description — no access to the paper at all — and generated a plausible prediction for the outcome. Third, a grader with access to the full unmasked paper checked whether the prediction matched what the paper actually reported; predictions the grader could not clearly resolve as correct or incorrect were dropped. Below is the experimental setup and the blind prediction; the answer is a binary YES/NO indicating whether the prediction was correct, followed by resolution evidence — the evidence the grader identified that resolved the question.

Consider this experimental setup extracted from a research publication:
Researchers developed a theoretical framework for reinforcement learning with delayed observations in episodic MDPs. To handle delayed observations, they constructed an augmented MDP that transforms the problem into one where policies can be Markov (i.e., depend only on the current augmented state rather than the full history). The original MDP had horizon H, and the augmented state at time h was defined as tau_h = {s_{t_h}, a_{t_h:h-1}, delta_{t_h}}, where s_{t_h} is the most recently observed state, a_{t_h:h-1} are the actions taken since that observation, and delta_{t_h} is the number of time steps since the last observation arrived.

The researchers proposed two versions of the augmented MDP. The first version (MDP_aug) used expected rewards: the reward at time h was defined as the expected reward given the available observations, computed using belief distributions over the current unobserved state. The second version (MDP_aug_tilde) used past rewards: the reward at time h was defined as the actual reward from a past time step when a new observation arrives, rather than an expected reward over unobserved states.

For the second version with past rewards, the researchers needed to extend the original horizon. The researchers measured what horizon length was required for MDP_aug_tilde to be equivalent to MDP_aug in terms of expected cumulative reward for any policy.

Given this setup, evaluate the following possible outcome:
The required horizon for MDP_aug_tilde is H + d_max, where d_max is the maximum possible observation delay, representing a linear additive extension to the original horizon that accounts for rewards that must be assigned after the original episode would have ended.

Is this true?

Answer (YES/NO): NO